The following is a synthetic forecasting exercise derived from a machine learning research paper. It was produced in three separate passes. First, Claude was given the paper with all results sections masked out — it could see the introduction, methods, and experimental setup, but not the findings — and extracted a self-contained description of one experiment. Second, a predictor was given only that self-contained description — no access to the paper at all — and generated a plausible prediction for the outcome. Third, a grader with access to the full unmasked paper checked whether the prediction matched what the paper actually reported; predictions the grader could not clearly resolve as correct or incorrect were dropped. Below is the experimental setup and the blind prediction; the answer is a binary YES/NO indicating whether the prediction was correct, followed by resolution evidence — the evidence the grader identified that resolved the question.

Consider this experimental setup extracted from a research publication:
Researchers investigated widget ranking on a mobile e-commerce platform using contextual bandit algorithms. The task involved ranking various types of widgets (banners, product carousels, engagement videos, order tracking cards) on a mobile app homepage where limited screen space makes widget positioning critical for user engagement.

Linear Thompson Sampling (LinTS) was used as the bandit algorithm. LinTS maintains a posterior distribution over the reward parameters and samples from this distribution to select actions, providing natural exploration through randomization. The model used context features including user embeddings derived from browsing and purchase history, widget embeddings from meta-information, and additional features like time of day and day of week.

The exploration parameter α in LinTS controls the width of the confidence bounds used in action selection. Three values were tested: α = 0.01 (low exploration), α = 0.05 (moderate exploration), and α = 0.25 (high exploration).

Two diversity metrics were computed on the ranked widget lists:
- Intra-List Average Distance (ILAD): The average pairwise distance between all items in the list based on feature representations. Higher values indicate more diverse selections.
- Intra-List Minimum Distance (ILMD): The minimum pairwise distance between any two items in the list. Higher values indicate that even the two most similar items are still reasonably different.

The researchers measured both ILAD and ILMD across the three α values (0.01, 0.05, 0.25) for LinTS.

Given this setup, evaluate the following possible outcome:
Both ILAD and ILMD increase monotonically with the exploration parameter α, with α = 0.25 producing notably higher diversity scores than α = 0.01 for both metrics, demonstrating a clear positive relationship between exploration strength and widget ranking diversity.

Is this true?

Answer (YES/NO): NO